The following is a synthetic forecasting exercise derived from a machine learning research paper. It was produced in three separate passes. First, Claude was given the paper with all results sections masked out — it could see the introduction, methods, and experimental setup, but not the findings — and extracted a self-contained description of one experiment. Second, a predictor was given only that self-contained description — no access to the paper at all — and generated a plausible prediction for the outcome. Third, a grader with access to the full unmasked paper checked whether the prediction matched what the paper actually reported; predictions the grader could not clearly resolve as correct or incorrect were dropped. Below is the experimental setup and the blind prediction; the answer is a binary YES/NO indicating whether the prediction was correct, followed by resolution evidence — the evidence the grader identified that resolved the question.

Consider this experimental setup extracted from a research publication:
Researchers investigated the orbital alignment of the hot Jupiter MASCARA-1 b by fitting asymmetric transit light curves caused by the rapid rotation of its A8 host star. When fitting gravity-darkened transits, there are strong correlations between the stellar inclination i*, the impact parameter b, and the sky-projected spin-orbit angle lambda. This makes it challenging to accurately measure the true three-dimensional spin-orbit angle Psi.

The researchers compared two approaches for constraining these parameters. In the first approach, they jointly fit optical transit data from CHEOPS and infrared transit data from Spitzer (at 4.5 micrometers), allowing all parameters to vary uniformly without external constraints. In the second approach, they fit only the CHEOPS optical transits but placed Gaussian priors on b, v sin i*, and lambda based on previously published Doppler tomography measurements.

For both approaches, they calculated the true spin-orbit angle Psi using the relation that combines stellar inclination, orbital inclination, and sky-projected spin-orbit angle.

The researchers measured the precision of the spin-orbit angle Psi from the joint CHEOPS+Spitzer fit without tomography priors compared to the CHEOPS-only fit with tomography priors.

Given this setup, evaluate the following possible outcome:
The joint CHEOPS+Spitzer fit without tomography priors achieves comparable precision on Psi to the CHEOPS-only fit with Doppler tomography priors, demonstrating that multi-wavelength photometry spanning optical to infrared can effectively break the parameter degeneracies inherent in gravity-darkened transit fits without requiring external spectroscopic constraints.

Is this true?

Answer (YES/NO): NO